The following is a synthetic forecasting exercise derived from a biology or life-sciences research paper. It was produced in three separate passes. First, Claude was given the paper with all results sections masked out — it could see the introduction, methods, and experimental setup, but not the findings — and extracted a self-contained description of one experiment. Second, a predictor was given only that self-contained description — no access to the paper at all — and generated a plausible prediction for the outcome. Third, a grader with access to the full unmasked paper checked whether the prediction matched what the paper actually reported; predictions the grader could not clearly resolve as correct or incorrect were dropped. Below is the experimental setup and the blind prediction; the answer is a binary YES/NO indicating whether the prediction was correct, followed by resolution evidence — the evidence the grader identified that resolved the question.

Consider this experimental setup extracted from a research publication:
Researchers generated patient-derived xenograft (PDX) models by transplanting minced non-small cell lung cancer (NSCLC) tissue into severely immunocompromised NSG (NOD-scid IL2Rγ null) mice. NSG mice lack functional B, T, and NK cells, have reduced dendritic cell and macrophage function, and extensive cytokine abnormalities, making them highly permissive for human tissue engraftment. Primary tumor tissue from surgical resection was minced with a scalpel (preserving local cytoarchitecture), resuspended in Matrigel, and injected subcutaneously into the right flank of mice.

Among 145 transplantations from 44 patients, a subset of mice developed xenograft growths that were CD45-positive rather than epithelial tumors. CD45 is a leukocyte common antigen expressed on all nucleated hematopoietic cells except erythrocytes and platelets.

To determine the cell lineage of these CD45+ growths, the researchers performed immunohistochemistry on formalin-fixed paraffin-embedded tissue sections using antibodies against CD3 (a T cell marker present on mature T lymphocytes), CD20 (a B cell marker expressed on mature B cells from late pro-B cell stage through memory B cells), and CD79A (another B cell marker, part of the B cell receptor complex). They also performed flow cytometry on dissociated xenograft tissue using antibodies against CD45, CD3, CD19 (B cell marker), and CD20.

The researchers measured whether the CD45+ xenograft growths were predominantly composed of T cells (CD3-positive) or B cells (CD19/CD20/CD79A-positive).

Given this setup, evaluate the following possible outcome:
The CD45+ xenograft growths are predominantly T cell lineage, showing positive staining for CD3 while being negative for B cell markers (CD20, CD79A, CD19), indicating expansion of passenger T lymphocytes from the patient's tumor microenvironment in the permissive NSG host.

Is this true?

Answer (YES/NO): NO